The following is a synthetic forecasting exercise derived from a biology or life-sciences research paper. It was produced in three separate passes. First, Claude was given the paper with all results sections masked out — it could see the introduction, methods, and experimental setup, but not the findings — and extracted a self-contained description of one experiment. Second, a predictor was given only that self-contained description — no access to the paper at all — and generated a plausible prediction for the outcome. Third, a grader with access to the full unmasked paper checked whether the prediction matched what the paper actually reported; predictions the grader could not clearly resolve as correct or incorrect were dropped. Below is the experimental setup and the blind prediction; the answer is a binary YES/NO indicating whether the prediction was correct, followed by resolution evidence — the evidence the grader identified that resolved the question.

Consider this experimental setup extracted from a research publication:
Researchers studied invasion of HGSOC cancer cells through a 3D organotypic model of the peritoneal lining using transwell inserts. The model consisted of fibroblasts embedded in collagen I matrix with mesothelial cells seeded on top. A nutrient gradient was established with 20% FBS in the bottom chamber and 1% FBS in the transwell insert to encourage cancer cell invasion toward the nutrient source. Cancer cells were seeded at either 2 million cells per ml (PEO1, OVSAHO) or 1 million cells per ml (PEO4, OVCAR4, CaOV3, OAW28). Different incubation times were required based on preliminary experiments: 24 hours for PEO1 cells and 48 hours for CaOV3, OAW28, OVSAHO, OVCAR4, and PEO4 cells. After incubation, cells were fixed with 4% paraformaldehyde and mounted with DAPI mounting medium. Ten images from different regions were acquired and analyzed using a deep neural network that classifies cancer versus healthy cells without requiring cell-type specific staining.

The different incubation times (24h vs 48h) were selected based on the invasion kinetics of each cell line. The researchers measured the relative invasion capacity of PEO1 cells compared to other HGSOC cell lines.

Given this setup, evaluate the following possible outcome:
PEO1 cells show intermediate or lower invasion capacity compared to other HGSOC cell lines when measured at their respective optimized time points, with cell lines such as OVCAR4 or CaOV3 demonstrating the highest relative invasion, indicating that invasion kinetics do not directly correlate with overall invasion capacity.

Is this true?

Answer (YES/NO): YES